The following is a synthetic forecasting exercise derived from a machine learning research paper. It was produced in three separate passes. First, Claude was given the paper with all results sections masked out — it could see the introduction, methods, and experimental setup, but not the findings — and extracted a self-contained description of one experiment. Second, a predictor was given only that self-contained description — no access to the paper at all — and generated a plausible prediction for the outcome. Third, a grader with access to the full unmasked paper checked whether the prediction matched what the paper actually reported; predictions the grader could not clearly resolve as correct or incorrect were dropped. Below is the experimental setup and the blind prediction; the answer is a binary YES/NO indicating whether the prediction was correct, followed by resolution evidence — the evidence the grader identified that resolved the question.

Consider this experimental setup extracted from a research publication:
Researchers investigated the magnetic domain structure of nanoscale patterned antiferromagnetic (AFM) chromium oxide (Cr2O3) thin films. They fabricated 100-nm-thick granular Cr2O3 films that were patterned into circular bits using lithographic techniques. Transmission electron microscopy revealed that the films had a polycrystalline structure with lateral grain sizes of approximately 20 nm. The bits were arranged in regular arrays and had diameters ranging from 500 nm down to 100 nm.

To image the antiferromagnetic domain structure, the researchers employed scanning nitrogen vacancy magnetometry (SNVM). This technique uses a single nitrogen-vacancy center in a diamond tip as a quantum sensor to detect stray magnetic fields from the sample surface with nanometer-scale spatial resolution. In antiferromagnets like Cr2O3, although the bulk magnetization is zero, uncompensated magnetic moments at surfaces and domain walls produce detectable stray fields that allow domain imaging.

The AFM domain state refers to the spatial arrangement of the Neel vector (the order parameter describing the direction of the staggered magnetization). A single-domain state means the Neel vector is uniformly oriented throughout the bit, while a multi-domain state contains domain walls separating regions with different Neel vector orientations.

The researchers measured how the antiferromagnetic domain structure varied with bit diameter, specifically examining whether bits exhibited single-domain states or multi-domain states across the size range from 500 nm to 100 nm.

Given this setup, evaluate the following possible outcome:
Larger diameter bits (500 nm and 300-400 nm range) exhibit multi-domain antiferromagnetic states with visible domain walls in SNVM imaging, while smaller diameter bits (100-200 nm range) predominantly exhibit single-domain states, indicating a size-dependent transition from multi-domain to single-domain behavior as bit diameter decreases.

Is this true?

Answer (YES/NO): YES